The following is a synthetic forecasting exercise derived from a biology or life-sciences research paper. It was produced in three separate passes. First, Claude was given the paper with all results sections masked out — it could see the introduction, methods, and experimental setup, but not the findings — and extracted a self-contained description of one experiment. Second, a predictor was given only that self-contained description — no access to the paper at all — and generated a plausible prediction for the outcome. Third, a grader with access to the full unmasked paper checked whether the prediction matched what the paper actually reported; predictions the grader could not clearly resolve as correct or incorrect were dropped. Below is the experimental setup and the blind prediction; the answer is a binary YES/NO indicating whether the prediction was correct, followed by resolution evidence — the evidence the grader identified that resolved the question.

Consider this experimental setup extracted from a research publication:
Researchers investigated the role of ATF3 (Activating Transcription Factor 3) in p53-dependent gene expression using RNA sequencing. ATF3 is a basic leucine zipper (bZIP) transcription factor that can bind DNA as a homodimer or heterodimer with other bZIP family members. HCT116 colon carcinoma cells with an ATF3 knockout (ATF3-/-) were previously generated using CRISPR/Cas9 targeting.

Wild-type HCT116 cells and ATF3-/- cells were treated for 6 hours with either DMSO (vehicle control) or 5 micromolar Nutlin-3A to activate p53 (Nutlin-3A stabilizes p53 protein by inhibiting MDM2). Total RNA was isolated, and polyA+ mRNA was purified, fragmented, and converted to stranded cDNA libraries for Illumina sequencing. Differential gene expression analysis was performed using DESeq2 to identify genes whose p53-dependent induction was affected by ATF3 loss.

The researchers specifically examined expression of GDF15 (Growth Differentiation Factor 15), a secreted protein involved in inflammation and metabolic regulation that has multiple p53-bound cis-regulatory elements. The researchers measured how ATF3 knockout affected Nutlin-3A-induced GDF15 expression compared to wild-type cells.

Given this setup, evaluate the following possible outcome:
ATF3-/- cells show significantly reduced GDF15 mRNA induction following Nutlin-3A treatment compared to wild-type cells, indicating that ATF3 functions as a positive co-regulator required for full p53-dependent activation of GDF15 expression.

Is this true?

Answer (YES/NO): YES